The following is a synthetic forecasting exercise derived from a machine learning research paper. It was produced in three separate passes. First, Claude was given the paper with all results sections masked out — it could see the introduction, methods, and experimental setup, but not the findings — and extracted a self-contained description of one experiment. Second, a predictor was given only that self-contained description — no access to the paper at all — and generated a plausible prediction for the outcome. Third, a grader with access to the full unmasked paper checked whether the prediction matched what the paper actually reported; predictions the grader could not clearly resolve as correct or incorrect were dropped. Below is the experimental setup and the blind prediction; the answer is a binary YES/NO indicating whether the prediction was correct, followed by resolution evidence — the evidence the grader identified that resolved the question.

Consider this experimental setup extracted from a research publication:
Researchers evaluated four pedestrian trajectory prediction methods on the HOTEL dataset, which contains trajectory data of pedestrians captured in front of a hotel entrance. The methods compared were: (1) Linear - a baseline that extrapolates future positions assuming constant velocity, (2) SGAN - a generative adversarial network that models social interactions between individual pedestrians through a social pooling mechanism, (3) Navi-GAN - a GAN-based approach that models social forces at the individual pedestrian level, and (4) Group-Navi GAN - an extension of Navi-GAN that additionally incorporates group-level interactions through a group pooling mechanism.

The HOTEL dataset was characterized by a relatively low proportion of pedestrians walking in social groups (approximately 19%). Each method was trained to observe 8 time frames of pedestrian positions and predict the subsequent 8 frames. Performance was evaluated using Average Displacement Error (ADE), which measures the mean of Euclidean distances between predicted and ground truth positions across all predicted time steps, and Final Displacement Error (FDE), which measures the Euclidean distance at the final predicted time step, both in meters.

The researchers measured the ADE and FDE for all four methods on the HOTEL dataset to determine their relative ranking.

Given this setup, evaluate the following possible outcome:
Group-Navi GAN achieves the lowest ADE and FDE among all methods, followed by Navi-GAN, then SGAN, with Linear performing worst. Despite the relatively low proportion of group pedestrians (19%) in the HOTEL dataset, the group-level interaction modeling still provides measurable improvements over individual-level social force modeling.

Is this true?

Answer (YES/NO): NO